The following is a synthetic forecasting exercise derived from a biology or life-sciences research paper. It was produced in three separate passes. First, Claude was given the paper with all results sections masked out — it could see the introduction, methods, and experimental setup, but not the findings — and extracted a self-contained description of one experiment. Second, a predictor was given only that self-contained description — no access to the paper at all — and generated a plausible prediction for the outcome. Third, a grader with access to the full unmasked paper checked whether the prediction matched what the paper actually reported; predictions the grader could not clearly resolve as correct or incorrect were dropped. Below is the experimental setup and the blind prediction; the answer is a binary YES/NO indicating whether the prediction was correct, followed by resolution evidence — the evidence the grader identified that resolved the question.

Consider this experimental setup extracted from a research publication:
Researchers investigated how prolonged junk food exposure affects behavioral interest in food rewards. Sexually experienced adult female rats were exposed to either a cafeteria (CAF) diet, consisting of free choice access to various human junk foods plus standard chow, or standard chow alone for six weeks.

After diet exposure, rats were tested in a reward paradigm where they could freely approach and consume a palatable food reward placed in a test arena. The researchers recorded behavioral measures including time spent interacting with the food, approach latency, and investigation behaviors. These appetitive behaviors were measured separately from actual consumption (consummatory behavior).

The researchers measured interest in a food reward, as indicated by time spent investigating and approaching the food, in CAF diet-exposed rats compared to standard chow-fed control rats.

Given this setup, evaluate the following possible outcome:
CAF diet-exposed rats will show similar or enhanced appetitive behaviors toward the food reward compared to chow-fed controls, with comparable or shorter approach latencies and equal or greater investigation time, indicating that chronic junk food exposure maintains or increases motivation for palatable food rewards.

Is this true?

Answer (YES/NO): NO